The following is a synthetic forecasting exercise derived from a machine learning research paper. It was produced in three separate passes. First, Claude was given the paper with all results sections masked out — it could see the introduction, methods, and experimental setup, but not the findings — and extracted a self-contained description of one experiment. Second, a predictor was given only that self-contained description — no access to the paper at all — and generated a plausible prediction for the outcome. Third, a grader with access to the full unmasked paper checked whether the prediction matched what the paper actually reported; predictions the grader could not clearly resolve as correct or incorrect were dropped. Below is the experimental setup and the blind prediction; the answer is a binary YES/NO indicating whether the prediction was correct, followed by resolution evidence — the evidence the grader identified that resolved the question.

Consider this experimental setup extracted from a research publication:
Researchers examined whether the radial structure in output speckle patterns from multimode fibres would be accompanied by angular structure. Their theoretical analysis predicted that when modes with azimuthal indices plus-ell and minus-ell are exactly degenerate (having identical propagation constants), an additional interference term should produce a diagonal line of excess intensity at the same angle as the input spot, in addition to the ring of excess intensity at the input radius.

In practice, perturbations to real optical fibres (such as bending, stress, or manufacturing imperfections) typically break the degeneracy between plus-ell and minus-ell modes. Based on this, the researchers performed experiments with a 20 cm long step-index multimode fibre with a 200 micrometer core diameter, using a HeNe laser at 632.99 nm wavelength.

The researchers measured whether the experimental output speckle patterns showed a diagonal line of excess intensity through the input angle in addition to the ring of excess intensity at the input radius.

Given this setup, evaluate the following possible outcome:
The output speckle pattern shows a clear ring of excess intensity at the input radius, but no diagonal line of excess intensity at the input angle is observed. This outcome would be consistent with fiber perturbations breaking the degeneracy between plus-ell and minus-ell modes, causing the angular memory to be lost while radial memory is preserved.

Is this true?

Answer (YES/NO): YES